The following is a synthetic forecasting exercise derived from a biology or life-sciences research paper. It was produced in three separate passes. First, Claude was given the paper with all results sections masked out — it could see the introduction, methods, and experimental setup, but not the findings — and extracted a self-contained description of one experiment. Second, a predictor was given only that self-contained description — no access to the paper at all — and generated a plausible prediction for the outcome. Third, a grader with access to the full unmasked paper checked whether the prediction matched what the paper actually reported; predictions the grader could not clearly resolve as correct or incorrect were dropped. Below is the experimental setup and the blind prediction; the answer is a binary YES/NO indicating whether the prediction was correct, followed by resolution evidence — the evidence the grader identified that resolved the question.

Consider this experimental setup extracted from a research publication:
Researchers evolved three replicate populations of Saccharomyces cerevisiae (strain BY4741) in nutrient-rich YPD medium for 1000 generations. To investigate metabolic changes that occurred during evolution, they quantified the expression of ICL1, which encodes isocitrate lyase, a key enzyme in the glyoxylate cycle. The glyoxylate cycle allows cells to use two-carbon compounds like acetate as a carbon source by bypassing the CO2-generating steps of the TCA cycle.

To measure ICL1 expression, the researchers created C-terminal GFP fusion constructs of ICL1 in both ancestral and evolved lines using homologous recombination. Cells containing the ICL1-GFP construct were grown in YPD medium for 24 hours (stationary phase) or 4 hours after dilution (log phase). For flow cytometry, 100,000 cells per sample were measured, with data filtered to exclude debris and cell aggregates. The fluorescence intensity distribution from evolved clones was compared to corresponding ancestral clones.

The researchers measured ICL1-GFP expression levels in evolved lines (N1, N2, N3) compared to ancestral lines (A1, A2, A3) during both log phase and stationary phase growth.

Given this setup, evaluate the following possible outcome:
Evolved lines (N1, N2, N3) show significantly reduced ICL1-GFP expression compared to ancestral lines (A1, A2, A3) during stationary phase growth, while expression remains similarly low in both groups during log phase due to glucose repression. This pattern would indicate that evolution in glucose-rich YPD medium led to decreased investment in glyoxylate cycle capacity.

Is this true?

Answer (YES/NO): NO